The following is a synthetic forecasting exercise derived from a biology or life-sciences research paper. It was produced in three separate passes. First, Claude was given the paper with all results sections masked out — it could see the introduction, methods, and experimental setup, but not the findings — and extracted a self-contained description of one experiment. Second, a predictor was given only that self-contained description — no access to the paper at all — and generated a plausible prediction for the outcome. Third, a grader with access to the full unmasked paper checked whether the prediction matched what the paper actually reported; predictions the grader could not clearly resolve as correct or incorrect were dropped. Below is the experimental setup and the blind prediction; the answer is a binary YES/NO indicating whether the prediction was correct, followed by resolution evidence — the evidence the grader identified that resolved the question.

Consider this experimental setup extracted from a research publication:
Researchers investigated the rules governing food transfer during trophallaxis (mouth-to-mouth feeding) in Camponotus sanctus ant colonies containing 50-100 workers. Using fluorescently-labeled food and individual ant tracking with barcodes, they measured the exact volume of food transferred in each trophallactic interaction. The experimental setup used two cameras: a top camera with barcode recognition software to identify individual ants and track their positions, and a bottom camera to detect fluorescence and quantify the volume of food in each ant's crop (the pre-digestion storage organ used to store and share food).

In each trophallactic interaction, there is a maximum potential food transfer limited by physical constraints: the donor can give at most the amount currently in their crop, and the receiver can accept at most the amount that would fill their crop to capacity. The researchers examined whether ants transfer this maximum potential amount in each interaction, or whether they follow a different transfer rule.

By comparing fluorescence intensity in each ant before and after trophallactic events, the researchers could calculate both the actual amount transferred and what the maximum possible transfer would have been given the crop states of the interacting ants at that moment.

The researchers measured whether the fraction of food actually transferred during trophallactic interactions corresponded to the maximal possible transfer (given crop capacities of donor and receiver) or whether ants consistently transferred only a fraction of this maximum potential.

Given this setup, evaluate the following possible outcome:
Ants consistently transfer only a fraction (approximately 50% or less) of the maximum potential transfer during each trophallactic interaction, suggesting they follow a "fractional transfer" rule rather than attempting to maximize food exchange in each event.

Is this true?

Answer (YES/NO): YES